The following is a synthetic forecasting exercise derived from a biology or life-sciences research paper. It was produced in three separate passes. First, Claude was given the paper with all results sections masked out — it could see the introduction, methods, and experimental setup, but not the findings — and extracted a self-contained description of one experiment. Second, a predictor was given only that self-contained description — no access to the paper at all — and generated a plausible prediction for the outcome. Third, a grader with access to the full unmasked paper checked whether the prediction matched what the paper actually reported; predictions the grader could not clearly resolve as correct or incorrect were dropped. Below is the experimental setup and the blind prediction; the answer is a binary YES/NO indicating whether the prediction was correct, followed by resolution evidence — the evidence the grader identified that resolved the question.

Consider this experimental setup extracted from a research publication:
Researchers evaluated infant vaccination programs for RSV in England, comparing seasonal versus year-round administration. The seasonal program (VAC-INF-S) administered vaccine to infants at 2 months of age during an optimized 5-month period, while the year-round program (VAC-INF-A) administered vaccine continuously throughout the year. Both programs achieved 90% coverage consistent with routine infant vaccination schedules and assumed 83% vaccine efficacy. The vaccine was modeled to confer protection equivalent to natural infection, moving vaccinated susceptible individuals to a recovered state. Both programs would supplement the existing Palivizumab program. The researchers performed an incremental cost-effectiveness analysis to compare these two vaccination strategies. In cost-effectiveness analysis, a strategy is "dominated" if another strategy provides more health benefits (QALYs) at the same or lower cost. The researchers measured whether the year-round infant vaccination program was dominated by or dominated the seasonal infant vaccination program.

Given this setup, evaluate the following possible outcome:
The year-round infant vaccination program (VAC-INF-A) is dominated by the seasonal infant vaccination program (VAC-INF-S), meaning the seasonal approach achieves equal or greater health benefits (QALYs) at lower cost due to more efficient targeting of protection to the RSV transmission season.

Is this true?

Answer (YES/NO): YES